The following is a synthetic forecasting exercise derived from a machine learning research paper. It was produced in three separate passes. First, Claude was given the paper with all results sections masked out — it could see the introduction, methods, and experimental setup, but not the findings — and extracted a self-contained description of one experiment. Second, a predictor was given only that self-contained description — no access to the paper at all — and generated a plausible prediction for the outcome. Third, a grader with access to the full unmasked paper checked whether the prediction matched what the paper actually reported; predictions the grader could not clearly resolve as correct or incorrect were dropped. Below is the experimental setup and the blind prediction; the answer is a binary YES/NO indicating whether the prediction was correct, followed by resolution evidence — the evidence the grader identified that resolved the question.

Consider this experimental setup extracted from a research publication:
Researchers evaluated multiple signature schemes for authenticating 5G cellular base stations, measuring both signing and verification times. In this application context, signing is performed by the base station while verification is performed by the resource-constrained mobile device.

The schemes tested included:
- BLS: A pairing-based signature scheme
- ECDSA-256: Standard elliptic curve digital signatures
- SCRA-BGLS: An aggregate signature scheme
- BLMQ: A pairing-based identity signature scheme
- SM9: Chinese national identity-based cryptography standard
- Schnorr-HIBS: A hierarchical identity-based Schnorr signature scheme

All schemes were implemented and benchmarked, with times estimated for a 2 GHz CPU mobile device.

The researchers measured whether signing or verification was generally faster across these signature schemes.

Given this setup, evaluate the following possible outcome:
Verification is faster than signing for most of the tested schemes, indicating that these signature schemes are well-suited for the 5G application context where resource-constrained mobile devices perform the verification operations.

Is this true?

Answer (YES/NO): NO